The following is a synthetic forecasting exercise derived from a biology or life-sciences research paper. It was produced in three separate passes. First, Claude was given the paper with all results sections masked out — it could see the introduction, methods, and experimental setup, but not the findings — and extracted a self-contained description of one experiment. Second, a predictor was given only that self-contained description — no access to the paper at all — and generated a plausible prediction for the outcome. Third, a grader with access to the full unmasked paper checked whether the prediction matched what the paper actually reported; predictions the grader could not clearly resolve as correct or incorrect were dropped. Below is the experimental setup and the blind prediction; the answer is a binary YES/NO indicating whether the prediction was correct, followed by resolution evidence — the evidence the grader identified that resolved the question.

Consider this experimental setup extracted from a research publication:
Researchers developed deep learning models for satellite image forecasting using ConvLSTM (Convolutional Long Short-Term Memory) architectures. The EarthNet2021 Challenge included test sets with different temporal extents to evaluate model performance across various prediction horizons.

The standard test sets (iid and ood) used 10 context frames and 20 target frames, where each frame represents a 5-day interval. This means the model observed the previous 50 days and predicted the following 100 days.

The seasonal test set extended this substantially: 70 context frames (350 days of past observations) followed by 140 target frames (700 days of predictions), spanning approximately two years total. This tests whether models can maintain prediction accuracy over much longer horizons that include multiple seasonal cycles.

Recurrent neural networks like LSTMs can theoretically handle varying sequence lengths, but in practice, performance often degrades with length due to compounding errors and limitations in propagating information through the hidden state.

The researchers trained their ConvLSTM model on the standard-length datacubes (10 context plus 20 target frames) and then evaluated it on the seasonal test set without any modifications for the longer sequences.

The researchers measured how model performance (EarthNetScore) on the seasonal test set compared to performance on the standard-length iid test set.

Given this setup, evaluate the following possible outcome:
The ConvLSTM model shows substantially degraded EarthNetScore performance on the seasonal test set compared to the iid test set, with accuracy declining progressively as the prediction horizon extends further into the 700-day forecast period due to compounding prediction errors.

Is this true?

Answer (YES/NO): YES